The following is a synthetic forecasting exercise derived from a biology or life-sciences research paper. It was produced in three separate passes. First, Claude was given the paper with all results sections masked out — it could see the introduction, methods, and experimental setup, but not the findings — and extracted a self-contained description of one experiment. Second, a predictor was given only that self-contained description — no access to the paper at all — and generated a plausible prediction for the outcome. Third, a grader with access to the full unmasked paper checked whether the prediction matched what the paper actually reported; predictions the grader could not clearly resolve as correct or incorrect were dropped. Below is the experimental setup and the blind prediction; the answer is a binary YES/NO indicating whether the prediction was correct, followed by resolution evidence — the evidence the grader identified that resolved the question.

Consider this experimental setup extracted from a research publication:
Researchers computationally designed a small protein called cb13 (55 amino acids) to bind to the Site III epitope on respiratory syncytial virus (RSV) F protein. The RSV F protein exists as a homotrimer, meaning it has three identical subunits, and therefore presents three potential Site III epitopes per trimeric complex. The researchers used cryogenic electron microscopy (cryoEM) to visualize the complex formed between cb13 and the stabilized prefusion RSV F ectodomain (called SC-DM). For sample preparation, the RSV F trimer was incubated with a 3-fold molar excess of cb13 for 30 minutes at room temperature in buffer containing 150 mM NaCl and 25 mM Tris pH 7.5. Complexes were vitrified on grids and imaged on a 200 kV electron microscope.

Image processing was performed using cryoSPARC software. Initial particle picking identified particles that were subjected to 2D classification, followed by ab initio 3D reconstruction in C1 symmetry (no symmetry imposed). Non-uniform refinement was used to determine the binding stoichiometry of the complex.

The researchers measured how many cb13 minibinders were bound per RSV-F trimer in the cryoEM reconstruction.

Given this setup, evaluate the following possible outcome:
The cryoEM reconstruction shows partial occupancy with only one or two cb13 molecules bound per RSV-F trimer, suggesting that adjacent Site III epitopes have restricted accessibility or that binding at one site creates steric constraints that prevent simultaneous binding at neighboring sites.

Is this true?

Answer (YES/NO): YES